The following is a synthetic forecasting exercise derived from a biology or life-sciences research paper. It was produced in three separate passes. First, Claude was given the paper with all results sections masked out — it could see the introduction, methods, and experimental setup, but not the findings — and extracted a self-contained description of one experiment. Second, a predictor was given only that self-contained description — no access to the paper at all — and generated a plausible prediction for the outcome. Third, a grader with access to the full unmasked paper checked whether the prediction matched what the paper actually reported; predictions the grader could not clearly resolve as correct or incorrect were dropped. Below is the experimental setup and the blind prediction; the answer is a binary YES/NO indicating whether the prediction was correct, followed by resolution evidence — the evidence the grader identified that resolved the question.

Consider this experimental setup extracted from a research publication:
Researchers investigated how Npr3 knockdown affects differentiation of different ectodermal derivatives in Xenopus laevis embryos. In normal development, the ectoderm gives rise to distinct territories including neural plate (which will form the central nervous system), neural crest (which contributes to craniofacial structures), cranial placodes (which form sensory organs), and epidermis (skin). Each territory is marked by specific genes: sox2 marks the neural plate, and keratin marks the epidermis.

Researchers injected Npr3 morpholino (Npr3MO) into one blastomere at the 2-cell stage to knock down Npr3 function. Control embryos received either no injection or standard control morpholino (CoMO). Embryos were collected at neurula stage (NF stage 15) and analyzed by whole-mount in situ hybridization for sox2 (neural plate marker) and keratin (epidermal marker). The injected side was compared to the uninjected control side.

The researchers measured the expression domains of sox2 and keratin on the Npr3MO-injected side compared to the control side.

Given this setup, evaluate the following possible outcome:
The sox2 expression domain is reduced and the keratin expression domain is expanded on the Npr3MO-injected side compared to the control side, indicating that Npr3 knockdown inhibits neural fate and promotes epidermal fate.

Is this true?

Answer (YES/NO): NO